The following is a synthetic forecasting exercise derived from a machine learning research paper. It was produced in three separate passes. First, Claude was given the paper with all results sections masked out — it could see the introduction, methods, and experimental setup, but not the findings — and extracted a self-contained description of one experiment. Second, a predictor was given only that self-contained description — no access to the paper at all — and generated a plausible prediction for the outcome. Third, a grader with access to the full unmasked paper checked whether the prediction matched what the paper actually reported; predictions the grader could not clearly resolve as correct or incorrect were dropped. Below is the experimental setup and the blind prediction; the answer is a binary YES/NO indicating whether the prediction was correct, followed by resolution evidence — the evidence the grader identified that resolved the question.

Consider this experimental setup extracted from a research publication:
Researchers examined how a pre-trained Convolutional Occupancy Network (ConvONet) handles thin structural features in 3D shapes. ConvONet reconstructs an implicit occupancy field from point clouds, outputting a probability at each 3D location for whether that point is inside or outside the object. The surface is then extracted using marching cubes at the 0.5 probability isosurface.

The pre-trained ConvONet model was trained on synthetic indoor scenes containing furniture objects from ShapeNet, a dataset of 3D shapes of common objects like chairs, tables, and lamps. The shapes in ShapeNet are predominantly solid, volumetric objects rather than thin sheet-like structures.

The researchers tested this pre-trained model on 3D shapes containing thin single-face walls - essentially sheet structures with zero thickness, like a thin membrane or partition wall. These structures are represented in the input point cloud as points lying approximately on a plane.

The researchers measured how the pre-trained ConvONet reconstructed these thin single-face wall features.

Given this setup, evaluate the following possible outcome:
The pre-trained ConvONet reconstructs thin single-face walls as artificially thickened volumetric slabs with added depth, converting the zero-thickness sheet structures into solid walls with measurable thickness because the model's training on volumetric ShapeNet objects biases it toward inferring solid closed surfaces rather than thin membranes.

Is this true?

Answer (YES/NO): YES